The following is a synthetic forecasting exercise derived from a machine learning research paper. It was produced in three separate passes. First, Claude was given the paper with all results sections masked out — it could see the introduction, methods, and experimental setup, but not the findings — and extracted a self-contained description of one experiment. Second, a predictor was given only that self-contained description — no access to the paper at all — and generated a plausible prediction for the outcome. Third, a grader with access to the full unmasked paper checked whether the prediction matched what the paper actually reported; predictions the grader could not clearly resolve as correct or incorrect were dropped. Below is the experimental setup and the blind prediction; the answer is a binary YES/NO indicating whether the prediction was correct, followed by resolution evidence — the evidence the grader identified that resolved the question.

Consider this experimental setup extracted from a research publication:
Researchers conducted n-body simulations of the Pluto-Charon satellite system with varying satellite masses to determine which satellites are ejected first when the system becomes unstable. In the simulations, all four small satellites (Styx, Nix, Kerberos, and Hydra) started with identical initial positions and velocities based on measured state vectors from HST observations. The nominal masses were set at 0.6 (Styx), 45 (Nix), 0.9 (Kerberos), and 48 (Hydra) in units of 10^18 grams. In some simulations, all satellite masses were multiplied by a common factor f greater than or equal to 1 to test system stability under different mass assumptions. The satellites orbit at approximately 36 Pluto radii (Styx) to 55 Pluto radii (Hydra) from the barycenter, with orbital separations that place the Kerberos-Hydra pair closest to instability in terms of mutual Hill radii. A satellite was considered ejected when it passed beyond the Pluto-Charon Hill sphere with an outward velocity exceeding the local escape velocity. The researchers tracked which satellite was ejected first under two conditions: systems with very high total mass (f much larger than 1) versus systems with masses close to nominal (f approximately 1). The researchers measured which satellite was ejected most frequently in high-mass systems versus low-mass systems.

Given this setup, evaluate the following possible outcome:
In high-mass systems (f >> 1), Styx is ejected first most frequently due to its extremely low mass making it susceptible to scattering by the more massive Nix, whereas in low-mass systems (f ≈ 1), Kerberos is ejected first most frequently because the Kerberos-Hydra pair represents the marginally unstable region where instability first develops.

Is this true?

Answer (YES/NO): NO